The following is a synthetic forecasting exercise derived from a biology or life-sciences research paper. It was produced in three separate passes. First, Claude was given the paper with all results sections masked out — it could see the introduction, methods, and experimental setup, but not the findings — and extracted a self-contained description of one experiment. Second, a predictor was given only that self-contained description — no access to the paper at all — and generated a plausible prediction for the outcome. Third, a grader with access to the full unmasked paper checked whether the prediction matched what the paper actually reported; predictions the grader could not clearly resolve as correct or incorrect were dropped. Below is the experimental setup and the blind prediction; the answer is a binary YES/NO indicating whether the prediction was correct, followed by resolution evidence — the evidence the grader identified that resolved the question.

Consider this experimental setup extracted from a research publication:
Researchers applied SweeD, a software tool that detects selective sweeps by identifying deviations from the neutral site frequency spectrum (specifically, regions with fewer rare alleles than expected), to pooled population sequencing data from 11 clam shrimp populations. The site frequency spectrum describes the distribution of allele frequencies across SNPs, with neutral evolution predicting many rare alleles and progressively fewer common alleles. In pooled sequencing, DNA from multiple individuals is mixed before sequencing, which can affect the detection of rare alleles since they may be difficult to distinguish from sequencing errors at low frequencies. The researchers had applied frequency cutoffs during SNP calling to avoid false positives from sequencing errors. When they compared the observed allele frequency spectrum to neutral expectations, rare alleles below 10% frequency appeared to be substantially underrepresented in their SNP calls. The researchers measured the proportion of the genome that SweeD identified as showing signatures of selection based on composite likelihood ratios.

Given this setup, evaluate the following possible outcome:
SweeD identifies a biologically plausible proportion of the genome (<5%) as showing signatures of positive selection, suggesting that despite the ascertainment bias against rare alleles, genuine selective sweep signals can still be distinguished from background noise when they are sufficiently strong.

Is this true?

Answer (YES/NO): NO